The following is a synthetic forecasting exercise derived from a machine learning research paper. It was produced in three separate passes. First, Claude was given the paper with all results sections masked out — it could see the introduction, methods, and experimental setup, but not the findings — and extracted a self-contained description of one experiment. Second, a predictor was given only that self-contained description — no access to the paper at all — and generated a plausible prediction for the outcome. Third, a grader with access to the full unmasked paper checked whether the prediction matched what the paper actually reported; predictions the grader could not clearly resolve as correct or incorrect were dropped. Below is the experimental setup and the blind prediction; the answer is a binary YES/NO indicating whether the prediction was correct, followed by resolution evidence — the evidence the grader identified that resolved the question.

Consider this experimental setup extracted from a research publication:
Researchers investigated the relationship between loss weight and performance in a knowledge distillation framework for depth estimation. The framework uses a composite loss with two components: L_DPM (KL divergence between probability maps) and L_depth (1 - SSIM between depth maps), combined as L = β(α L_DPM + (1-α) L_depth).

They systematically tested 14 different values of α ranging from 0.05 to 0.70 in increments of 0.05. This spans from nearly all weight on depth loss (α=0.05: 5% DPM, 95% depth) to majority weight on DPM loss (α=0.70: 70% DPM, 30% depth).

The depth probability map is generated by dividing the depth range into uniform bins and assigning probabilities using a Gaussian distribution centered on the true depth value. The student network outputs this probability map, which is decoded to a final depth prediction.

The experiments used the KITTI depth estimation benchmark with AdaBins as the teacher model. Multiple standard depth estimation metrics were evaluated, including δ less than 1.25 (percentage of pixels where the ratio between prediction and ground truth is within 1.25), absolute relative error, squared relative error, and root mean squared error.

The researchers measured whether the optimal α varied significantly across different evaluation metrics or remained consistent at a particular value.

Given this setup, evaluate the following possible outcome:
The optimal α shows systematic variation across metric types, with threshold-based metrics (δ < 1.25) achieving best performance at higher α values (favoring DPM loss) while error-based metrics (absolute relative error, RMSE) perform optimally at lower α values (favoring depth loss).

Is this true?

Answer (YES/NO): NO